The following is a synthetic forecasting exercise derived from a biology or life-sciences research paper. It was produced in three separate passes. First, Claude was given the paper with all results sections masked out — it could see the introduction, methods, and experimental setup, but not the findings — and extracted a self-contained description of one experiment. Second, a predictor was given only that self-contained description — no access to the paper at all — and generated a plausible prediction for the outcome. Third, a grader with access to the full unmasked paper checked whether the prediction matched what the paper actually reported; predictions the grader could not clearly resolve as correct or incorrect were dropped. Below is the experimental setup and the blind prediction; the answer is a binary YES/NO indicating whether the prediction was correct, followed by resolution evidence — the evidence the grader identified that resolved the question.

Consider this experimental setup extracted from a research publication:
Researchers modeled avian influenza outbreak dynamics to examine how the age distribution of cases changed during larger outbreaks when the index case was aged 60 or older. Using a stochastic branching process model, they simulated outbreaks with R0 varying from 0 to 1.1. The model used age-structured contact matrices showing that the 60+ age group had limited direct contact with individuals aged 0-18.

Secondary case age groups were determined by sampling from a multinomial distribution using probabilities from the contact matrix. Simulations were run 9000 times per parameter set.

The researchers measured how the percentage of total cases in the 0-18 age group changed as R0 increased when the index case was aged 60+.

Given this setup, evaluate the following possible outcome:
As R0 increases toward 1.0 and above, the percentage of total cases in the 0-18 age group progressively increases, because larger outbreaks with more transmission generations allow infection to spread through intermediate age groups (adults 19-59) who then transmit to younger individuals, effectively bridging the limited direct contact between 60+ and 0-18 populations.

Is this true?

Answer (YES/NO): YES